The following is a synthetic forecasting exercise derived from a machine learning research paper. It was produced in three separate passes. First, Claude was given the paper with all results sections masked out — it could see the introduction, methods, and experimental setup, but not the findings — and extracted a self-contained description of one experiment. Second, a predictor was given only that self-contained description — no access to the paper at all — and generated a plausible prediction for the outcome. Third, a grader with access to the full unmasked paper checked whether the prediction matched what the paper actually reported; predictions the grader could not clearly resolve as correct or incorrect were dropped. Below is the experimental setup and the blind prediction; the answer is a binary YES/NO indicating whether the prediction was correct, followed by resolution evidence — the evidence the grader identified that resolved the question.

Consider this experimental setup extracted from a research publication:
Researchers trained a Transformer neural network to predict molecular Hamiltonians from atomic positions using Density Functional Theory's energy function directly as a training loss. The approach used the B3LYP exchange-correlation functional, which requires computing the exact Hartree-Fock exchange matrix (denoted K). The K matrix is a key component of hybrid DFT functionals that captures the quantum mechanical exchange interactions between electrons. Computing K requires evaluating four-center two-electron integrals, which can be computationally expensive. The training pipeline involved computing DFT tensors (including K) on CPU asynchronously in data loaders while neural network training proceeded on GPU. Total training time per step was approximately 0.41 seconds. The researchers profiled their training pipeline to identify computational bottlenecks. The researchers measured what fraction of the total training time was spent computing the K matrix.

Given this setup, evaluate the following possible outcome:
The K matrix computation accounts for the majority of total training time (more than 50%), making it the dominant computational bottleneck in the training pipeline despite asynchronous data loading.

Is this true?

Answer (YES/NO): NO